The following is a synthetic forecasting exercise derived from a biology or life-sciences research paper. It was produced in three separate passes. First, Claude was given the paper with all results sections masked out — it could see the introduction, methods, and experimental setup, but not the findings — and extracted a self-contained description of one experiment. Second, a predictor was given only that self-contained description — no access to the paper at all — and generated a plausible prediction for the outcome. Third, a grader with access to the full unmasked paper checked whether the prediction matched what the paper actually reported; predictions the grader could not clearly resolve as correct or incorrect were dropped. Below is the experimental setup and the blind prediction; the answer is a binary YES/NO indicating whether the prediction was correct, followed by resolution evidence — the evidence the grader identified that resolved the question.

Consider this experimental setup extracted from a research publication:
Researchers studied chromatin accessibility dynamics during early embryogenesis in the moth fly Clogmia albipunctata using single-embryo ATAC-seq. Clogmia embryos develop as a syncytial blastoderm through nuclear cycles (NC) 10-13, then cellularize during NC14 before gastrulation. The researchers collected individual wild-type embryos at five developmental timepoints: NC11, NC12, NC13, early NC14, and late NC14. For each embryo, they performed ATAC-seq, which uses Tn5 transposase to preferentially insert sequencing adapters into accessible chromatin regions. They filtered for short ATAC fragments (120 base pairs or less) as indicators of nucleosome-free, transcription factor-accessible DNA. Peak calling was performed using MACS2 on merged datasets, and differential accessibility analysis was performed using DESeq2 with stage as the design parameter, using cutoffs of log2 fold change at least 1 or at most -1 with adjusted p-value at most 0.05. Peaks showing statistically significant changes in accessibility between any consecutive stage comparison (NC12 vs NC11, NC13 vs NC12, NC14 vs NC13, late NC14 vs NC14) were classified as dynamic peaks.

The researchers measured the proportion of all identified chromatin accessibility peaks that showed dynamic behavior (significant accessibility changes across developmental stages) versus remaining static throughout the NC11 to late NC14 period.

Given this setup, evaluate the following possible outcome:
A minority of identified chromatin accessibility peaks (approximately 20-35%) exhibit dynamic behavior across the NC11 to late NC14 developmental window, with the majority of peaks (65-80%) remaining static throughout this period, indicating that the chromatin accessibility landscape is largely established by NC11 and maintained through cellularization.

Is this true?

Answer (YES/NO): YES